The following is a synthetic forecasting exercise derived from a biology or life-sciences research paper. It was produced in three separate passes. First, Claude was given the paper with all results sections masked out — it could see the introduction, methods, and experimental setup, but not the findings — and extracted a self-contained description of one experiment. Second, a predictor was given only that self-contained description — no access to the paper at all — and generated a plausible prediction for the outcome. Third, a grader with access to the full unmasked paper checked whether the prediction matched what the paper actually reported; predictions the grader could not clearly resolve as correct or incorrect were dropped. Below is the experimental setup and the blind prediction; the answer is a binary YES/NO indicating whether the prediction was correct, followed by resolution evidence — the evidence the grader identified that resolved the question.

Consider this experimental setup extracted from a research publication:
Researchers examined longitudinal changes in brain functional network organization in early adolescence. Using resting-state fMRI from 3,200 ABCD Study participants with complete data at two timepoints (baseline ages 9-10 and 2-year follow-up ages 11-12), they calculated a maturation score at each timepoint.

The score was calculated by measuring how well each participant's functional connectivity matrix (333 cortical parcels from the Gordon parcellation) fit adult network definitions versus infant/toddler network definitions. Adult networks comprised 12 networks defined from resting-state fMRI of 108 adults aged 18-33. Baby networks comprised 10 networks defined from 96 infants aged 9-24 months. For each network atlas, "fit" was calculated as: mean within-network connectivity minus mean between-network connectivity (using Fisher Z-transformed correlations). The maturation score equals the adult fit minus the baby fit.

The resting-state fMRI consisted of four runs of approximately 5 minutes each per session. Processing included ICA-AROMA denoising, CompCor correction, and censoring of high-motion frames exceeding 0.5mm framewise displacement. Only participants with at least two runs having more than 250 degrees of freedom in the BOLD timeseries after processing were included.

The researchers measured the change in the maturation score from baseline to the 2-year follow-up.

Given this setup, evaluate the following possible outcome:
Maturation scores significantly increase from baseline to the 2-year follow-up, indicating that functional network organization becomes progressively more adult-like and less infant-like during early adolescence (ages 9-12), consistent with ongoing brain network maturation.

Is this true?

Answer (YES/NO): YES